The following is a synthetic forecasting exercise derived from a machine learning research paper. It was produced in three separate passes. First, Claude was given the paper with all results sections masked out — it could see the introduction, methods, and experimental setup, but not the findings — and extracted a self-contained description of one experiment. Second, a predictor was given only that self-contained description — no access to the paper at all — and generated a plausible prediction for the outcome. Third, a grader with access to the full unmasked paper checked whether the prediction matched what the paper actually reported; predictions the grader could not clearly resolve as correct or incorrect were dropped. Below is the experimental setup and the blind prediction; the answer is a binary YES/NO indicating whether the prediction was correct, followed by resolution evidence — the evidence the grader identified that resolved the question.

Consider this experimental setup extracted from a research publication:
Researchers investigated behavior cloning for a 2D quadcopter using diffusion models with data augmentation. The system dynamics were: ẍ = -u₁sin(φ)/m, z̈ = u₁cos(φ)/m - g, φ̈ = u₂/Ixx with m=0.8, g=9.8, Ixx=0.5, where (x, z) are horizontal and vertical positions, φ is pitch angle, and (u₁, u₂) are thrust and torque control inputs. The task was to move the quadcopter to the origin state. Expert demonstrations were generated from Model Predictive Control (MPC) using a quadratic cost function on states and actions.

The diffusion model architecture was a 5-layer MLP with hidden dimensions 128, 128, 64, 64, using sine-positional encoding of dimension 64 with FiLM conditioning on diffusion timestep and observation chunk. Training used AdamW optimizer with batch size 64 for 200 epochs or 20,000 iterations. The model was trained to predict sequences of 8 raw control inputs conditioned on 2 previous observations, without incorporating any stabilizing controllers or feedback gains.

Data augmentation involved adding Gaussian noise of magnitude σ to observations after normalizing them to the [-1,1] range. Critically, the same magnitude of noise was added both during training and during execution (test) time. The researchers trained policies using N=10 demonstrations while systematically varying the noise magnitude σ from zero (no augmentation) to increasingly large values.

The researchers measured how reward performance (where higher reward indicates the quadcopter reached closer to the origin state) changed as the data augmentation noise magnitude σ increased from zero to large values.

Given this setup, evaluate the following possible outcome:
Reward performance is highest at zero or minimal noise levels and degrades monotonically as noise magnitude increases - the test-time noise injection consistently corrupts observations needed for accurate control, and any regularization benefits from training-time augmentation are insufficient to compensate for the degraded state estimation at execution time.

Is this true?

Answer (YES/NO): YES